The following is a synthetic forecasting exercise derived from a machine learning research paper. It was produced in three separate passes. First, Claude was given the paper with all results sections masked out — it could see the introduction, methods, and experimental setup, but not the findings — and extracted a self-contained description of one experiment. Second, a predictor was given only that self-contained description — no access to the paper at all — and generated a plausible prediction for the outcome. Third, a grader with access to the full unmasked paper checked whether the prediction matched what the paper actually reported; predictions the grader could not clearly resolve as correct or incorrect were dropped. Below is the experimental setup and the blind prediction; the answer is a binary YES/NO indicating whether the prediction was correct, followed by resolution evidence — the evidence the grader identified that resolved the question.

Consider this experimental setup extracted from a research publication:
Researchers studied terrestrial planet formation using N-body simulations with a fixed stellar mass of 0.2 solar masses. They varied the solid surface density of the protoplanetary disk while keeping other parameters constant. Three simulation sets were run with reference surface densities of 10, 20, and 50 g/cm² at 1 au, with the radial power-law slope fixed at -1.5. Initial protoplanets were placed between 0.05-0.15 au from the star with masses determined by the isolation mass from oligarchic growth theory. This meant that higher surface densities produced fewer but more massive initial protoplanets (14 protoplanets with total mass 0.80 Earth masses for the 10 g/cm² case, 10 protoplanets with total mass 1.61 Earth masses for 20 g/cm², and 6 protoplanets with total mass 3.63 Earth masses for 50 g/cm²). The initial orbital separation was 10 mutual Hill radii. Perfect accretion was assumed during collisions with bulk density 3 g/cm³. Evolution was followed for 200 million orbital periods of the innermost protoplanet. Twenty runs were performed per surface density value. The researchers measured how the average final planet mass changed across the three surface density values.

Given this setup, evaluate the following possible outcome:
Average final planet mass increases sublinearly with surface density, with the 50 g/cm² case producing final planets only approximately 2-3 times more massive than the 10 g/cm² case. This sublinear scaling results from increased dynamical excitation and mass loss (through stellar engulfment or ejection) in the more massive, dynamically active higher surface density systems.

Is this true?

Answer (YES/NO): NO